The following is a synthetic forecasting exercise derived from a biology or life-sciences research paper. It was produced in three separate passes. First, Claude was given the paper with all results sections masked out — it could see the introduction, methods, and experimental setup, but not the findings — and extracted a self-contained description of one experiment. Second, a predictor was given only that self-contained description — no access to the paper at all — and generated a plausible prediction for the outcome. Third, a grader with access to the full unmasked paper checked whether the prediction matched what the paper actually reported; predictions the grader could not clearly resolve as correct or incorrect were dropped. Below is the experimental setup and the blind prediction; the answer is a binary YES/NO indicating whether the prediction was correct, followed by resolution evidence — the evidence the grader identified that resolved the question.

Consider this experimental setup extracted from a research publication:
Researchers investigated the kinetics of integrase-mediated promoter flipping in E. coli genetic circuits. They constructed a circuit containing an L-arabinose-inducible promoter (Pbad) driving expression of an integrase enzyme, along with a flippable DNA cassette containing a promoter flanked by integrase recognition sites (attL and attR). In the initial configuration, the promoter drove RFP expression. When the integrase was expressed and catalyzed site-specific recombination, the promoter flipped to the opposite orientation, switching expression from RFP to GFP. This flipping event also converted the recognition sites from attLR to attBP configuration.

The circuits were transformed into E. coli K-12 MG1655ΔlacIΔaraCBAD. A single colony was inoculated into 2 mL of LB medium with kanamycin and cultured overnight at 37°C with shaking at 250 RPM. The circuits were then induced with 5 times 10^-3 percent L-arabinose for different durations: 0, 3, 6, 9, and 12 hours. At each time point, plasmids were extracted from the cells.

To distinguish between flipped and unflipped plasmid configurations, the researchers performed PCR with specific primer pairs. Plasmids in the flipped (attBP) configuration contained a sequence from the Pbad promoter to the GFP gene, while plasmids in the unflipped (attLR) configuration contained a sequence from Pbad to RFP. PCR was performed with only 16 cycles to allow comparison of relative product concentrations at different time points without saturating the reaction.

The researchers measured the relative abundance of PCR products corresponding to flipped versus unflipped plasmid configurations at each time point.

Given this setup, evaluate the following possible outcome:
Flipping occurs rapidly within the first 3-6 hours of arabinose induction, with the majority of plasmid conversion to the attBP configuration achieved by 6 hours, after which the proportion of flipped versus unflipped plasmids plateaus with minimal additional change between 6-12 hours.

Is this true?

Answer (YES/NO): NO